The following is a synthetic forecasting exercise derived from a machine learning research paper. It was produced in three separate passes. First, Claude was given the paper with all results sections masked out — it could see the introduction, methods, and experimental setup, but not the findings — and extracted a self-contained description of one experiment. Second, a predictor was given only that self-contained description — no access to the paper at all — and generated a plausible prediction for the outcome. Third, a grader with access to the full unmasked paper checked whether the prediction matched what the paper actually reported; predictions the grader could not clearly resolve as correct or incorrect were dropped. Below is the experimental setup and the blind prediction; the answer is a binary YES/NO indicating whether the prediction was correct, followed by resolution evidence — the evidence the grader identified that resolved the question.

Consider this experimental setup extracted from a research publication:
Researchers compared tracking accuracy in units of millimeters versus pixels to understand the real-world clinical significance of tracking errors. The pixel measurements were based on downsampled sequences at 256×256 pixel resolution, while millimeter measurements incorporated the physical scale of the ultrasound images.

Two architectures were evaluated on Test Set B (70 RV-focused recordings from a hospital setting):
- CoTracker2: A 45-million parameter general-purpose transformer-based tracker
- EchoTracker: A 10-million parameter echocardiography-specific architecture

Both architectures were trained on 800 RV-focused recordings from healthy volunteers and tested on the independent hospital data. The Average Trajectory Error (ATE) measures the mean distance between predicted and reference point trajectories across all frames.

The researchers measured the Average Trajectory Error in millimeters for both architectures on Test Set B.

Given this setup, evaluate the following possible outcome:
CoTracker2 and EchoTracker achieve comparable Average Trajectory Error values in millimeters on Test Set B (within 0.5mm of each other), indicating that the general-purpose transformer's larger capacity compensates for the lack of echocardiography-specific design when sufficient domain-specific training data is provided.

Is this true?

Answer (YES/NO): NO